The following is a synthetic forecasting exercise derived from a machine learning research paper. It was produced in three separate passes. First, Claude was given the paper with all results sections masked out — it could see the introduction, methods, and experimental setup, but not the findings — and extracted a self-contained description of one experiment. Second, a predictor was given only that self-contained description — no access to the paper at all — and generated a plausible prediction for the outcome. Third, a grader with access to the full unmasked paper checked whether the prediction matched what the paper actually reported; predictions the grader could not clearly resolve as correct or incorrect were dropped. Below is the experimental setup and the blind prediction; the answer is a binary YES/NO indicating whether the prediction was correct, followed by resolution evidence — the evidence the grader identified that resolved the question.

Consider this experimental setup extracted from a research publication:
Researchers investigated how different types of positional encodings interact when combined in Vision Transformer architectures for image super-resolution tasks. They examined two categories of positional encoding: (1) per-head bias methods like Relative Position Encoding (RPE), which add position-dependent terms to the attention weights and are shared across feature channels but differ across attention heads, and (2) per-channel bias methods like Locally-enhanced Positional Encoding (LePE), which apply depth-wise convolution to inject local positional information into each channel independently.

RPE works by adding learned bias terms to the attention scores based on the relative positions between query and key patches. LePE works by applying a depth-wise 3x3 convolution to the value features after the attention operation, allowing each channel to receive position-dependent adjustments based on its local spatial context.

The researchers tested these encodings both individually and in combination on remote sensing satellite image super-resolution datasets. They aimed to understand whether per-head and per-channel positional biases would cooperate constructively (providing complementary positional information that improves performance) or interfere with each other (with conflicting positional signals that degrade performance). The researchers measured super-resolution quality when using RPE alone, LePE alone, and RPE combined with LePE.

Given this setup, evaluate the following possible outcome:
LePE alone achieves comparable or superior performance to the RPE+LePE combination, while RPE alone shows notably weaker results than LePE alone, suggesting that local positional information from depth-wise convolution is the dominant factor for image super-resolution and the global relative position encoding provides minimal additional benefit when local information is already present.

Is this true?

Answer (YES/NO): NO